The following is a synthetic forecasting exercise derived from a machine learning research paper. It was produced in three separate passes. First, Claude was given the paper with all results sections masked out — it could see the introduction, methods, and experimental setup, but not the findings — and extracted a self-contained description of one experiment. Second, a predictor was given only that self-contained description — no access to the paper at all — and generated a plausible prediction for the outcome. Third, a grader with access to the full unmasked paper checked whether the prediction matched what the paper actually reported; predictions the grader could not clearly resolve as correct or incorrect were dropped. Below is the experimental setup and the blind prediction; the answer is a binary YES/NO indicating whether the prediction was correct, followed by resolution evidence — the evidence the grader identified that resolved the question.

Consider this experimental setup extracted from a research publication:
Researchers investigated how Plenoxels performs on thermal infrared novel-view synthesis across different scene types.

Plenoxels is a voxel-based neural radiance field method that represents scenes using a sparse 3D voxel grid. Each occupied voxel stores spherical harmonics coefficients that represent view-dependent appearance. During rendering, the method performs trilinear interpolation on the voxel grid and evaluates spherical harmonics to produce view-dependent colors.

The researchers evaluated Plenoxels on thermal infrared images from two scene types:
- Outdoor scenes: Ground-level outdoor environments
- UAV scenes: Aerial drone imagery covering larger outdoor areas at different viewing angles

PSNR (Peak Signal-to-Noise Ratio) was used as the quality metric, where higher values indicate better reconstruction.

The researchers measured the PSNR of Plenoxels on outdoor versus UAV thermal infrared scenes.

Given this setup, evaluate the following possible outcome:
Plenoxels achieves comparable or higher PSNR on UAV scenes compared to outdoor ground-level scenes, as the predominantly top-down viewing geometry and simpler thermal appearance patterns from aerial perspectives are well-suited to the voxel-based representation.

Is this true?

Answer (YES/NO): YES